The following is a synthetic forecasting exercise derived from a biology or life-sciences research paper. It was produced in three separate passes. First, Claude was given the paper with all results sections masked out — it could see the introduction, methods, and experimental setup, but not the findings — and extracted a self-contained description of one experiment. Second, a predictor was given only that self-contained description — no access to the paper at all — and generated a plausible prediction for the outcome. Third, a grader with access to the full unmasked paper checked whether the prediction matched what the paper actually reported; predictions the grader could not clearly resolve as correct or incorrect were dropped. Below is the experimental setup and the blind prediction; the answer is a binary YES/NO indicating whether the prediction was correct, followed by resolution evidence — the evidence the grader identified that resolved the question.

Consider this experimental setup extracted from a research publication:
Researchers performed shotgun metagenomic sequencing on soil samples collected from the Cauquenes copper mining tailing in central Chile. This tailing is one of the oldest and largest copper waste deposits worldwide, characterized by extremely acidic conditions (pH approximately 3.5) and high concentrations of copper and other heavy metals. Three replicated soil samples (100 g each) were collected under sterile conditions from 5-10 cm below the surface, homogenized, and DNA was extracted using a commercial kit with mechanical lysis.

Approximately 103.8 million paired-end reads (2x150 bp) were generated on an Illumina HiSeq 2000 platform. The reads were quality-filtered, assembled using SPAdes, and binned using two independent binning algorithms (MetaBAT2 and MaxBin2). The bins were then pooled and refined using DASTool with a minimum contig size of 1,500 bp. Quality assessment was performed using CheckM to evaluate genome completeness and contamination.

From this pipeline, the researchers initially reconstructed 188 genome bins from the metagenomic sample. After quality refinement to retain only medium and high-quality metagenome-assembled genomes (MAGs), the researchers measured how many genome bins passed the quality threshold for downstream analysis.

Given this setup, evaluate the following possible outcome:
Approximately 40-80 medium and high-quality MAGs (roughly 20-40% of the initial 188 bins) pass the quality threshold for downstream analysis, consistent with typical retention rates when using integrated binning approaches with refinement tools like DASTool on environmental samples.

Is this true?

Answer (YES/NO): YES